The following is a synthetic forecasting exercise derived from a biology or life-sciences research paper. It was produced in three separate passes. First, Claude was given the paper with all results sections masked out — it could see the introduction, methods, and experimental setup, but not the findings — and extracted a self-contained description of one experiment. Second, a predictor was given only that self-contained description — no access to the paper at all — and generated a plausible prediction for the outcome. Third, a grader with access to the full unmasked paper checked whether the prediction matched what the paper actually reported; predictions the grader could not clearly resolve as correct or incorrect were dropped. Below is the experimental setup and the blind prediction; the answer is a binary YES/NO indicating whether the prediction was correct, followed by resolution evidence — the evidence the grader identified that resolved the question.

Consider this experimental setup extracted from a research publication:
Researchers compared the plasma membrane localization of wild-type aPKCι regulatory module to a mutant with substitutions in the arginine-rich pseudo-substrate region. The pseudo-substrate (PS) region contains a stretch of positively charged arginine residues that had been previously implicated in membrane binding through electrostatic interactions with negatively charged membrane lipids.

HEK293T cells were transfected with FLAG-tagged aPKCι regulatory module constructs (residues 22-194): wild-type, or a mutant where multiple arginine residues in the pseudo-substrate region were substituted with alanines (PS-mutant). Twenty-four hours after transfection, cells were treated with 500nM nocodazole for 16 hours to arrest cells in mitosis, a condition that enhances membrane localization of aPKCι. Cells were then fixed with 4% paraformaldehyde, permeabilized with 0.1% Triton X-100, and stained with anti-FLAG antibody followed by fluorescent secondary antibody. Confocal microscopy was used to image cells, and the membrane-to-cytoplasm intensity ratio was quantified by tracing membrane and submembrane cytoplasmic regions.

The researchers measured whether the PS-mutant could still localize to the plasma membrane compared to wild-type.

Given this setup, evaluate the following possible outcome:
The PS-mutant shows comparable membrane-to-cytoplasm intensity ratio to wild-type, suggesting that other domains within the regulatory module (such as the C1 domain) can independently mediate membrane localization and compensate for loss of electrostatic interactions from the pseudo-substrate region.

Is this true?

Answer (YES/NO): NO